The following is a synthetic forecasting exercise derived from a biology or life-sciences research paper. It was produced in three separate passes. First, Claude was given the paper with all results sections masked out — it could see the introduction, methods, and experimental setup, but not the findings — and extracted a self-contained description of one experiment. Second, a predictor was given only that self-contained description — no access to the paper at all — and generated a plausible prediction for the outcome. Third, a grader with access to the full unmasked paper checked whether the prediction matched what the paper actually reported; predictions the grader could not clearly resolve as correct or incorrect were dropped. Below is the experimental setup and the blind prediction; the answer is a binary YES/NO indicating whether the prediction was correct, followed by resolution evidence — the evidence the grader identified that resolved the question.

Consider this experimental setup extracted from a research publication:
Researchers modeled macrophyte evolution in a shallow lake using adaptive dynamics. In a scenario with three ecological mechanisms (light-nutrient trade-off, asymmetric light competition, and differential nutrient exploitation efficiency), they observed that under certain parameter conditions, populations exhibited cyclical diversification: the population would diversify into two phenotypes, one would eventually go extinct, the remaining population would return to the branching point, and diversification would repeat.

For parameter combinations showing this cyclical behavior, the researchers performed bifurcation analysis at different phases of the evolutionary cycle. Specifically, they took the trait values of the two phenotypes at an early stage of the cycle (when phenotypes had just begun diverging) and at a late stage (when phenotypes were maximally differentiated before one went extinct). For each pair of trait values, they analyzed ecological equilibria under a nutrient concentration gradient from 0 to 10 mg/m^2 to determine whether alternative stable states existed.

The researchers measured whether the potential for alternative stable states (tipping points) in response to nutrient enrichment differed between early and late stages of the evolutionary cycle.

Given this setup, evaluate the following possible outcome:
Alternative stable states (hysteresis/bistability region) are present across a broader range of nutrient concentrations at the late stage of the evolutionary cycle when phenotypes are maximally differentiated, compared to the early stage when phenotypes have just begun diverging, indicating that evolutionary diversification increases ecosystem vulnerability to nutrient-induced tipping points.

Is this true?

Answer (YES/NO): YES